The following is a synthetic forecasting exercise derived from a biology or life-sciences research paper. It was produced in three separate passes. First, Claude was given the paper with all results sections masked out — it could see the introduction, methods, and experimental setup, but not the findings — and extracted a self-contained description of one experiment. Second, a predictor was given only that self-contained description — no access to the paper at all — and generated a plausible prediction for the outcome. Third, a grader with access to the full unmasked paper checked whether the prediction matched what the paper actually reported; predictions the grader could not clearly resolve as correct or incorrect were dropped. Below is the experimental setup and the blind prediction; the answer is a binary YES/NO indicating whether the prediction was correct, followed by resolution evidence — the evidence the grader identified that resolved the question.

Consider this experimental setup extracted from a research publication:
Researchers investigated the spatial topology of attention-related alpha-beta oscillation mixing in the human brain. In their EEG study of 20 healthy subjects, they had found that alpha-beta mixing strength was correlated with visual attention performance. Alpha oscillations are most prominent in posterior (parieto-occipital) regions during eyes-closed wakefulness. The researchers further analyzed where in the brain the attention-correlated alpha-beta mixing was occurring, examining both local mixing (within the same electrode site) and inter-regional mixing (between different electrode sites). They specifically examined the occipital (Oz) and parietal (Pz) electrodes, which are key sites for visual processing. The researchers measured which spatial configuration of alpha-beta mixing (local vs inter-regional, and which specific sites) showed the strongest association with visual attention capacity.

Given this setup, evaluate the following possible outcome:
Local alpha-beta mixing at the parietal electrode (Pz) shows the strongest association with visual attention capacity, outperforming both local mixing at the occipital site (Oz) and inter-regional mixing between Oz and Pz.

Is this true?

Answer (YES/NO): NO